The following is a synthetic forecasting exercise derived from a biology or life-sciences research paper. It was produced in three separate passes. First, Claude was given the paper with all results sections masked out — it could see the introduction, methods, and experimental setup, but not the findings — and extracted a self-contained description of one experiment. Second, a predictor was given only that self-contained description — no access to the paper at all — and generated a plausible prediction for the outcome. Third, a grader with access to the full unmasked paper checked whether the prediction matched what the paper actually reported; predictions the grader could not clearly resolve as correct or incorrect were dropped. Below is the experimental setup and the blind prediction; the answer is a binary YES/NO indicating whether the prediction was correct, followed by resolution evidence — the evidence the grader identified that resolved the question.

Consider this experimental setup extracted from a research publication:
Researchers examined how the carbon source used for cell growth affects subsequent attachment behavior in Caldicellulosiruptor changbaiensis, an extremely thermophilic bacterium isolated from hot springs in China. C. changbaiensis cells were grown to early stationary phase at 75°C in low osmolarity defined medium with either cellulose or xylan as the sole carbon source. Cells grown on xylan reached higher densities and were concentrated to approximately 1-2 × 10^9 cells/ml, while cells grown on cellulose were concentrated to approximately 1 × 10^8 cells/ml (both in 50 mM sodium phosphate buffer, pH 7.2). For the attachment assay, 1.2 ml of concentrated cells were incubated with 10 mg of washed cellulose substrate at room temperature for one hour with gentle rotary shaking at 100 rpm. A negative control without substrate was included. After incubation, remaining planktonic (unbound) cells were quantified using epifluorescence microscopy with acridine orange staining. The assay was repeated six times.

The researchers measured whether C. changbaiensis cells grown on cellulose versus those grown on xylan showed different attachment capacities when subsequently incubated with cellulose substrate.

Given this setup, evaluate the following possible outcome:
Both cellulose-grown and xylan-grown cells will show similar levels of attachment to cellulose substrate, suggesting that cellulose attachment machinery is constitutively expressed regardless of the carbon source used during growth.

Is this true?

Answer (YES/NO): NO